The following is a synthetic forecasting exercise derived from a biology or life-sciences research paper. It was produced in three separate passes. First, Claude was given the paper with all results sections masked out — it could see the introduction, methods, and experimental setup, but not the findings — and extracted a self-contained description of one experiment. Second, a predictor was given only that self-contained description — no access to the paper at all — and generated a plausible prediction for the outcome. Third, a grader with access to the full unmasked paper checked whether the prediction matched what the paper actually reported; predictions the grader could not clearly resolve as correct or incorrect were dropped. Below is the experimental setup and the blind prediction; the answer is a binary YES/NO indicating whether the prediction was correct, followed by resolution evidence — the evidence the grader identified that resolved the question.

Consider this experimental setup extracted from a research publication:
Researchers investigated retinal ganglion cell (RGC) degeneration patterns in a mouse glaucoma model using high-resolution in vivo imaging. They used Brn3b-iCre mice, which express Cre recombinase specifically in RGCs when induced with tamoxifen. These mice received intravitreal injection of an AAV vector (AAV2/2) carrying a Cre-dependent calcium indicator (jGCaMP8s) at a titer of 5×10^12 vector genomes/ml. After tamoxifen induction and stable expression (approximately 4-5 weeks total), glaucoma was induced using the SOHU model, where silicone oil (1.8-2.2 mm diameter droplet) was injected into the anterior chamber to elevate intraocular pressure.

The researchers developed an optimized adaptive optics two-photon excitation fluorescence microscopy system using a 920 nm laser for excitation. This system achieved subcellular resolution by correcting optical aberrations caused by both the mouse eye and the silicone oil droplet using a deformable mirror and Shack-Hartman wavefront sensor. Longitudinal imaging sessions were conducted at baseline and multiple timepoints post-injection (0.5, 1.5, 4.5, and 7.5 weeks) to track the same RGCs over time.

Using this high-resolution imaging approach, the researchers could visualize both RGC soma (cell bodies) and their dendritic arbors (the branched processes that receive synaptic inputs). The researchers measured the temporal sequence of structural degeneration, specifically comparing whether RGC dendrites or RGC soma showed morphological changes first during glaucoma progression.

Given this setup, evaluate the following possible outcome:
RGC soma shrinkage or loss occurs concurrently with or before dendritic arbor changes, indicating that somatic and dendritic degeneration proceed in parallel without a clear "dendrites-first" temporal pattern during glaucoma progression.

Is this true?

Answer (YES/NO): NO